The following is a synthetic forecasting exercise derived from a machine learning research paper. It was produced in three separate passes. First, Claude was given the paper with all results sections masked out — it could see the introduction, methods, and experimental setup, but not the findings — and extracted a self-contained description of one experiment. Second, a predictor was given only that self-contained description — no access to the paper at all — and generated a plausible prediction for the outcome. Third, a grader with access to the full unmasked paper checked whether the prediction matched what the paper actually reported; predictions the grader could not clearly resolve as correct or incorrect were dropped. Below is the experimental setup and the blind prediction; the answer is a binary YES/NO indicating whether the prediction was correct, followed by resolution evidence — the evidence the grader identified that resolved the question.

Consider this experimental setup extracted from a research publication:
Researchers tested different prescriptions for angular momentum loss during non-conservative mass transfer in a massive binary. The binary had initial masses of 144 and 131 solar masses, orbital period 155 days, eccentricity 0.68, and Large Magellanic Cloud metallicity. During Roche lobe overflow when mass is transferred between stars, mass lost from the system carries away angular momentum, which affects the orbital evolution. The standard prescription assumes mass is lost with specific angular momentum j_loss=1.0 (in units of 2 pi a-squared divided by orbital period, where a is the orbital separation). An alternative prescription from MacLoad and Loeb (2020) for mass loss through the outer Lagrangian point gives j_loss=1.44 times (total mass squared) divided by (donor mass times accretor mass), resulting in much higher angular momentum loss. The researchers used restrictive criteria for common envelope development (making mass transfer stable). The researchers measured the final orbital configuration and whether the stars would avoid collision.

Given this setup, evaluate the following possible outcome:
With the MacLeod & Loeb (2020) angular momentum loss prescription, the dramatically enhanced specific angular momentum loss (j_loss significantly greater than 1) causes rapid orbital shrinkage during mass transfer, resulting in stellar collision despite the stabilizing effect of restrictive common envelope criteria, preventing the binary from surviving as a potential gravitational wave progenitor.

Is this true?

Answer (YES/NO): YES